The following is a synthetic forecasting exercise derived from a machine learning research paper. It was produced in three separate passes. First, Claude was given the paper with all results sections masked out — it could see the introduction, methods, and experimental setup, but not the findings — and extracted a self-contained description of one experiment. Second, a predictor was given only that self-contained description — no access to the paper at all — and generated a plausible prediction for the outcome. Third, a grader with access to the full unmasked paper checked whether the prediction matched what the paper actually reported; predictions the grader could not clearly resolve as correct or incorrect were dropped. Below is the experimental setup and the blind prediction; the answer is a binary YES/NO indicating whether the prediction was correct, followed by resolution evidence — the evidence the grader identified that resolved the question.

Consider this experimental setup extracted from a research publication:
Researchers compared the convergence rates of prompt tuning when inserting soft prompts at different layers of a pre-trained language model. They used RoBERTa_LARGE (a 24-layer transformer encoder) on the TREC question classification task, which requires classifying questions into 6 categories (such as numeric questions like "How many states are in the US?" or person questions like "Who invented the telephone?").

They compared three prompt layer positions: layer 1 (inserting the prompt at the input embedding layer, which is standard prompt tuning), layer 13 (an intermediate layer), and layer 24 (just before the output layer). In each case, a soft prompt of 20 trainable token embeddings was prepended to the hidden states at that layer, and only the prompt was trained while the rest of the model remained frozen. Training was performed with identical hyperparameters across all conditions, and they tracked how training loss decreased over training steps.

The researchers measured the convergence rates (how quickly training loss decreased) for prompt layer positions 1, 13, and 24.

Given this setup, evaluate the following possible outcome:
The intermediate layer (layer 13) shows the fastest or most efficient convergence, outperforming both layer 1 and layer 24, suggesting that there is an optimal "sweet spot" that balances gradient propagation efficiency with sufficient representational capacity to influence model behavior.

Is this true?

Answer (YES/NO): YES